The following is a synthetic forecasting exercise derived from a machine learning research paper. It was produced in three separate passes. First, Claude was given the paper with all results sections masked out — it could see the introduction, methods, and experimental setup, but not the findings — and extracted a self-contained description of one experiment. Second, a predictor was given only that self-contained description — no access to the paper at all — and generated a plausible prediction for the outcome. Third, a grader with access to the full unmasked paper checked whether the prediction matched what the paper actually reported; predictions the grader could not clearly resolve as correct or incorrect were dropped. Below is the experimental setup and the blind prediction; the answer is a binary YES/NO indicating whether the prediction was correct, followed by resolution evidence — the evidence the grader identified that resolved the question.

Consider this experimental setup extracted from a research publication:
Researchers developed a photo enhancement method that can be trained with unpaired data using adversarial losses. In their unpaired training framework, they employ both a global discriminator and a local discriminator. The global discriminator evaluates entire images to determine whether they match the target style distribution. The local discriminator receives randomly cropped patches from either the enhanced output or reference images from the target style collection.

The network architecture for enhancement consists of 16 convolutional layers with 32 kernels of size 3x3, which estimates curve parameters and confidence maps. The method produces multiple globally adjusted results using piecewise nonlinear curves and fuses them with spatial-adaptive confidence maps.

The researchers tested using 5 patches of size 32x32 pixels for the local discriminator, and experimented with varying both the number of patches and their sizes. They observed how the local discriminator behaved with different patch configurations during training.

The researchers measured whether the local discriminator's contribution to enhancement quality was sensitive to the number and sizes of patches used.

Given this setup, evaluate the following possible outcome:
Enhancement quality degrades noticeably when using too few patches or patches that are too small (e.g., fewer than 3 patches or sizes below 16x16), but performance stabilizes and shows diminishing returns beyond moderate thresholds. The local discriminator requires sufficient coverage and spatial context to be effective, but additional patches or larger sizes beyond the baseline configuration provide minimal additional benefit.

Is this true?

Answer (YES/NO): NO